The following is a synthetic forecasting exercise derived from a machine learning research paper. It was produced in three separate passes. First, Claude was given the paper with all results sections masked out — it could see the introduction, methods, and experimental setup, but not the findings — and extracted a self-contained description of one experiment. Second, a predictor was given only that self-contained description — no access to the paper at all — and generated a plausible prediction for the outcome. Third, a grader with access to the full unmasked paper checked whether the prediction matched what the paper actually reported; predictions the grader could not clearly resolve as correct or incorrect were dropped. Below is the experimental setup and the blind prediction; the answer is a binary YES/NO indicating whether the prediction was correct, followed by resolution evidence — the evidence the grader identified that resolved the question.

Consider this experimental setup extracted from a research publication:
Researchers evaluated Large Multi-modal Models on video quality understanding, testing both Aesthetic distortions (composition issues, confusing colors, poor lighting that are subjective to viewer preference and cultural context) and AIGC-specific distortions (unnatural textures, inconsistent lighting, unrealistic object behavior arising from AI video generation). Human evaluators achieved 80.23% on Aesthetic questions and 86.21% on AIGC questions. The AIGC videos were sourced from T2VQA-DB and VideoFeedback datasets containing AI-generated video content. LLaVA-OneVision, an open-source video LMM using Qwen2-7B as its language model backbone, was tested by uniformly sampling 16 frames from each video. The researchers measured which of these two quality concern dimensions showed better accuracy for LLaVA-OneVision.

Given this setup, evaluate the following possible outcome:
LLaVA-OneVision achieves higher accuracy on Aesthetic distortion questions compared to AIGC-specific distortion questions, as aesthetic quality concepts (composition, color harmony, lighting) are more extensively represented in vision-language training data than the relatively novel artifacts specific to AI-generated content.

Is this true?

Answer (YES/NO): YES